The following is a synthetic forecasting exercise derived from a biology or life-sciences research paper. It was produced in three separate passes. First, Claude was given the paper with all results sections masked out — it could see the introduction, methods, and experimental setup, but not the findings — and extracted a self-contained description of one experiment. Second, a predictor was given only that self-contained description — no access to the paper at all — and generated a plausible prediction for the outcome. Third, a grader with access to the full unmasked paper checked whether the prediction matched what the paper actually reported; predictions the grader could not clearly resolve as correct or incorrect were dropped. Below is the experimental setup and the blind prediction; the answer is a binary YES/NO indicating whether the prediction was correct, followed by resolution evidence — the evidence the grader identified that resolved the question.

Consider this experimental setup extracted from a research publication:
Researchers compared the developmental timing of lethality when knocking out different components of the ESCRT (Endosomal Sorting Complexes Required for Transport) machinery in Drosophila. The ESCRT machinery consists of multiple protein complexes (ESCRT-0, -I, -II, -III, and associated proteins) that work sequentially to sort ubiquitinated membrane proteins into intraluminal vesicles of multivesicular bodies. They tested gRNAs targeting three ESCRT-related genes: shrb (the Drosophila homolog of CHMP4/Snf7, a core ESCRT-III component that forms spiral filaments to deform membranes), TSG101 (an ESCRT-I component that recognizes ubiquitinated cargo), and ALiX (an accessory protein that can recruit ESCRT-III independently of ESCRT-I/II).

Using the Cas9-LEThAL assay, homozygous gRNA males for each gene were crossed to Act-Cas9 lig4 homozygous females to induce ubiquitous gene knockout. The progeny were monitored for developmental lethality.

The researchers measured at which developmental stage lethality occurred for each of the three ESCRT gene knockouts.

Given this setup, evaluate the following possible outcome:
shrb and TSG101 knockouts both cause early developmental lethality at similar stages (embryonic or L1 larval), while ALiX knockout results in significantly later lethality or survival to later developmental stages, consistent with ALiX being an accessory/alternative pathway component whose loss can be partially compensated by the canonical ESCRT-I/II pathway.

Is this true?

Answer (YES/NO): YES